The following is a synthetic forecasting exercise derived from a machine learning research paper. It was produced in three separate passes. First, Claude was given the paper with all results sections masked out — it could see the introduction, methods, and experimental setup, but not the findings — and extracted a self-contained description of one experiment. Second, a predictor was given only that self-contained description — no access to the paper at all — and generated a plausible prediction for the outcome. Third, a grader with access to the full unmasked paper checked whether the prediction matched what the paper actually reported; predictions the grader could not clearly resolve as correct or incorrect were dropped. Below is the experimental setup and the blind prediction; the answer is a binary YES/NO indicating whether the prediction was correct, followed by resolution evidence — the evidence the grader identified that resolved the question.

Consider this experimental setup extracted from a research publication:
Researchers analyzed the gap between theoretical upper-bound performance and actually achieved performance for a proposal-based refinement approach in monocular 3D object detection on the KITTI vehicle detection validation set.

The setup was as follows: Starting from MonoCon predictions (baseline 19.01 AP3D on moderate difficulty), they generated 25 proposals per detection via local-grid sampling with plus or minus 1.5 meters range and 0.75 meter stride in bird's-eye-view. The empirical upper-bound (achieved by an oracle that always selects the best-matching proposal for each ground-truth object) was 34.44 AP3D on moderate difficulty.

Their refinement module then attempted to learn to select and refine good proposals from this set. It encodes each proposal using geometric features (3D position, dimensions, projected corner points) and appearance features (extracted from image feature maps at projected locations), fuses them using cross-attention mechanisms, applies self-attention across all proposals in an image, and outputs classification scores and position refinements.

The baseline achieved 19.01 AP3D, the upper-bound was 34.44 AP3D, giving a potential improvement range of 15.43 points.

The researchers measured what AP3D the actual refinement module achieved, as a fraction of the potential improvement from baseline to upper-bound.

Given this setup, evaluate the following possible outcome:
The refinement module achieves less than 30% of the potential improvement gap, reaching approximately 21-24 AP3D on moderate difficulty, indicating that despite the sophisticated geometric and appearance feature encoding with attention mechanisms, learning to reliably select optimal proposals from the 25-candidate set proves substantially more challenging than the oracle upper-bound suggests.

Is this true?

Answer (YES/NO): YES